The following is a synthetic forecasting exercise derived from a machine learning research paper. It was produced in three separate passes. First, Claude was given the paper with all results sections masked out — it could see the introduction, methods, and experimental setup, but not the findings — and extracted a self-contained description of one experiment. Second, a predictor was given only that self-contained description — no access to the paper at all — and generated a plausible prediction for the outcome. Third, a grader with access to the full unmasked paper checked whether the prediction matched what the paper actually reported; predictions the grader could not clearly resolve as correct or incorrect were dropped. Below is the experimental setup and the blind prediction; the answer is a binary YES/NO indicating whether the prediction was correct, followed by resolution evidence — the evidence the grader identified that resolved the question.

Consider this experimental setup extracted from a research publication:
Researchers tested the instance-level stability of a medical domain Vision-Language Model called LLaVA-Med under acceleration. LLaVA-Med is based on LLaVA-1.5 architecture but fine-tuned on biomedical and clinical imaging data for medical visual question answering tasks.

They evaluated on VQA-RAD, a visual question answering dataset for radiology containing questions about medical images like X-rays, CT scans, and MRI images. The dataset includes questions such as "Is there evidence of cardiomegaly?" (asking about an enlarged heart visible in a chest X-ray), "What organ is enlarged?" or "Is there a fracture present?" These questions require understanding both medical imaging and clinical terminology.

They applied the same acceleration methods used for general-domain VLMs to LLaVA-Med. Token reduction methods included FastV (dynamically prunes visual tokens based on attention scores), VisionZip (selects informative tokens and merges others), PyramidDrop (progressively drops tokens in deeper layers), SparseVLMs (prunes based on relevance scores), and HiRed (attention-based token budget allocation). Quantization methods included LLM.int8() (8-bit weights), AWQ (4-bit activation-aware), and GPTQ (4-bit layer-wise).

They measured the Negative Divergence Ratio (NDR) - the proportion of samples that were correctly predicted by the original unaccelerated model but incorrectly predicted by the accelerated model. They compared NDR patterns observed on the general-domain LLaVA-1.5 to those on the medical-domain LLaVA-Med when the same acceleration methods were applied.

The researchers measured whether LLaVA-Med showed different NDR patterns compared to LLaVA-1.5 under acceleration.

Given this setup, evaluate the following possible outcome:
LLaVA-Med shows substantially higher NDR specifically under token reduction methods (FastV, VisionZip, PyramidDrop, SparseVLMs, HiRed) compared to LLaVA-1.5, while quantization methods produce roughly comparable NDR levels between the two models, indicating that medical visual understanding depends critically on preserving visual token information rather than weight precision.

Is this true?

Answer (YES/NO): NO